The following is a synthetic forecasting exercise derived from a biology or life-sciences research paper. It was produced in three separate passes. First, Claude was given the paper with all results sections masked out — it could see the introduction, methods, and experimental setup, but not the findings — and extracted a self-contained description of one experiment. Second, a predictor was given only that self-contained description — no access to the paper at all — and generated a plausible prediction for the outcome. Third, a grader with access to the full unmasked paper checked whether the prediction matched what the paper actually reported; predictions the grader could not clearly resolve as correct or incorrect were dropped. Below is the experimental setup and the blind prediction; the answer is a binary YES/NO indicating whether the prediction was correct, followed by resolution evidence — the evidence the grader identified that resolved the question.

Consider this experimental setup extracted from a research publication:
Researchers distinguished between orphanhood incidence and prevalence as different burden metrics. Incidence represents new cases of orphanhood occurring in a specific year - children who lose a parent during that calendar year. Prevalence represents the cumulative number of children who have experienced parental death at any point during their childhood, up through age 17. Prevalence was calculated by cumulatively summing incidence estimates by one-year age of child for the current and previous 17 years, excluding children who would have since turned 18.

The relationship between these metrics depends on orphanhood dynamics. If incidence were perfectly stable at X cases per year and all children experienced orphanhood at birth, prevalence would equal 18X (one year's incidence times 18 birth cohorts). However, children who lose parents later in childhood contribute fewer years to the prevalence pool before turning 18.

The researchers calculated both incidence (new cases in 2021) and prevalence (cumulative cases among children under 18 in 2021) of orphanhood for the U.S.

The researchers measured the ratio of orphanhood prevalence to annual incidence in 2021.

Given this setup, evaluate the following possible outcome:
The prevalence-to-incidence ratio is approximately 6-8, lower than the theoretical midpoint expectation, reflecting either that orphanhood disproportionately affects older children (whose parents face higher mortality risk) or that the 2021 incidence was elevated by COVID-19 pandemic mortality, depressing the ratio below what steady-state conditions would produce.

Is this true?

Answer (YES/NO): YES